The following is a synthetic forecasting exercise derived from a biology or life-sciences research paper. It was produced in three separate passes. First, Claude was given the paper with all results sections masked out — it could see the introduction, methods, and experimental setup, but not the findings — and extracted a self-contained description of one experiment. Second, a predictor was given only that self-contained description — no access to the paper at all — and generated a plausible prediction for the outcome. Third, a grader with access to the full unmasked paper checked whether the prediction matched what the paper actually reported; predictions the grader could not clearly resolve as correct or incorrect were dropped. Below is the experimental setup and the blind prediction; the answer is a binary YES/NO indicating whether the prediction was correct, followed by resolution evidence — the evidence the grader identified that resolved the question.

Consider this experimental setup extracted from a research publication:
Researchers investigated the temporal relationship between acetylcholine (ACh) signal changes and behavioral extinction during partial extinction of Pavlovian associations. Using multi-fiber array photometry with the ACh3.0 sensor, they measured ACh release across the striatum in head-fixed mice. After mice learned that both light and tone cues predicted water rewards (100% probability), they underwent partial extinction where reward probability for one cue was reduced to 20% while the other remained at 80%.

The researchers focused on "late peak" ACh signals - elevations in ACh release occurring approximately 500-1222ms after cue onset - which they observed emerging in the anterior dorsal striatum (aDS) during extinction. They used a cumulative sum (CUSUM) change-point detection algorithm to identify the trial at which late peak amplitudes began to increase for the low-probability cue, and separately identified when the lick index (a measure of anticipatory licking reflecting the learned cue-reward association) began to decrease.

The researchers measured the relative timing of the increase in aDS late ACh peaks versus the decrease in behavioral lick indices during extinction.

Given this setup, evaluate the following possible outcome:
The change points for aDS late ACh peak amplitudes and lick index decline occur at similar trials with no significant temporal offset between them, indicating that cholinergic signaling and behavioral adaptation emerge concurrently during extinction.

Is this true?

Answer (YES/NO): NO